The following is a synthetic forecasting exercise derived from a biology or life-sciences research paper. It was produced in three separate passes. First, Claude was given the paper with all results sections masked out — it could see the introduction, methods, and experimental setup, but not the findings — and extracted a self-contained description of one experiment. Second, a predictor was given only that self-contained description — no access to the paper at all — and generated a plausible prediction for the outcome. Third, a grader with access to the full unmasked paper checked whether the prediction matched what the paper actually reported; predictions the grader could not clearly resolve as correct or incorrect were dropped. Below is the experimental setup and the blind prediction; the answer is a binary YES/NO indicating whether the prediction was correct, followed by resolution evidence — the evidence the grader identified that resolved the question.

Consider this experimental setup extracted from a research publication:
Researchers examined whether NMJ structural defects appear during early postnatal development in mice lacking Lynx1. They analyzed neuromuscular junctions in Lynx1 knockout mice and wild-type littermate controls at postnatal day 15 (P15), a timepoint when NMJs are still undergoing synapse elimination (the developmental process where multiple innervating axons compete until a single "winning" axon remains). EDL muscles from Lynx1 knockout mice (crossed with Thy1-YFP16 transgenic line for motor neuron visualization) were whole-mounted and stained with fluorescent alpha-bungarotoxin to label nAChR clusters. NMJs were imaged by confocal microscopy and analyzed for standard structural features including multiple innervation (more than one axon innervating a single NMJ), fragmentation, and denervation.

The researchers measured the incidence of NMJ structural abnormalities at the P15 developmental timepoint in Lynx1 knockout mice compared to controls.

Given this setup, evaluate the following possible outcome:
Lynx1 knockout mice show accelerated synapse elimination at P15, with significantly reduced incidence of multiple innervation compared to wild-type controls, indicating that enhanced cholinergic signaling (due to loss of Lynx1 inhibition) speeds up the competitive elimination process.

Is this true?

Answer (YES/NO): NO